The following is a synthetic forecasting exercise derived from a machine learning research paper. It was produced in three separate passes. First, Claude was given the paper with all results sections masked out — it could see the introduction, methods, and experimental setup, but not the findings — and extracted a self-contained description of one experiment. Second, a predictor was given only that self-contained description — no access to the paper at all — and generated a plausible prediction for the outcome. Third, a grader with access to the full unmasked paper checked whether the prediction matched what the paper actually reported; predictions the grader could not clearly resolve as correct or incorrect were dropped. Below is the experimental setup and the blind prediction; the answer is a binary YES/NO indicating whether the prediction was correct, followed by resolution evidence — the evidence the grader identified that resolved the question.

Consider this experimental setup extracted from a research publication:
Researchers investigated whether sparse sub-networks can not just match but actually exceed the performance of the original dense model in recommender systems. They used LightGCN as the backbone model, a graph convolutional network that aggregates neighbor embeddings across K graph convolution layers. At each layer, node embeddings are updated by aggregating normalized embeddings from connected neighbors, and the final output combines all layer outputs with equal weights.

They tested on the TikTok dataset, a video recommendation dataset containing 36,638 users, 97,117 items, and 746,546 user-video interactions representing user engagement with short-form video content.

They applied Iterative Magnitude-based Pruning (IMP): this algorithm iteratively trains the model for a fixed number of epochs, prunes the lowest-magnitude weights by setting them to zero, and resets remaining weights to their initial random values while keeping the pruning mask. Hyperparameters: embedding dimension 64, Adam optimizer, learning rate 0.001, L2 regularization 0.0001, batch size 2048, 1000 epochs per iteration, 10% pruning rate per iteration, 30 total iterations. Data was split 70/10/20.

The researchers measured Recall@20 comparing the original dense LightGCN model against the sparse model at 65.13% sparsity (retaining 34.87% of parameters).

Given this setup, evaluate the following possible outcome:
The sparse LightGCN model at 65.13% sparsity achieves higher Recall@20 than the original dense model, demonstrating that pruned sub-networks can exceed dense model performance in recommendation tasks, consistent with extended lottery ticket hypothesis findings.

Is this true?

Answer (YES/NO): YES